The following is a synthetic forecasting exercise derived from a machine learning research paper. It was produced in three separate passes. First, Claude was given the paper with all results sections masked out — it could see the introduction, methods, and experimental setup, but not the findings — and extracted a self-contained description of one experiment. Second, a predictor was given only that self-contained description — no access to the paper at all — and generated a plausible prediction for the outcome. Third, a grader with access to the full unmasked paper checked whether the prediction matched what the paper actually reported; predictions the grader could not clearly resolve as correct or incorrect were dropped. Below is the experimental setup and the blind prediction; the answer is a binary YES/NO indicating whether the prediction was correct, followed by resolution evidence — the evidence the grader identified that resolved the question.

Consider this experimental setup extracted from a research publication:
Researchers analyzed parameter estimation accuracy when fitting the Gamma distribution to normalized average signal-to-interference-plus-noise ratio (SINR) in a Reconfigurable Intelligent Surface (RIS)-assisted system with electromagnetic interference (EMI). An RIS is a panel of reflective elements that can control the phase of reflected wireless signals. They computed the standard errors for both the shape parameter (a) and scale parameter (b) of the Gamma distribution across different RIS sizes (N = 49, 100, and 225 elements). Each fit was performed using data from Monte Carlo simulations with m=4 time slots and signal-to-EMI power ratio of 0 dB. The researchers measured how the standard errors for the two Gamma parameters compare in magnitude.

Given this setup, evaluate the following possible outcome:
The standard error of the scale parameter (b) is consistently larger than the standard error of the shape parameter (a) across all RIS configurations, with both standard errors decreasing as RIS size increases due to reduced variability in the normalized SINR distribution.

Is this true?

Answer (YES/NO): NO